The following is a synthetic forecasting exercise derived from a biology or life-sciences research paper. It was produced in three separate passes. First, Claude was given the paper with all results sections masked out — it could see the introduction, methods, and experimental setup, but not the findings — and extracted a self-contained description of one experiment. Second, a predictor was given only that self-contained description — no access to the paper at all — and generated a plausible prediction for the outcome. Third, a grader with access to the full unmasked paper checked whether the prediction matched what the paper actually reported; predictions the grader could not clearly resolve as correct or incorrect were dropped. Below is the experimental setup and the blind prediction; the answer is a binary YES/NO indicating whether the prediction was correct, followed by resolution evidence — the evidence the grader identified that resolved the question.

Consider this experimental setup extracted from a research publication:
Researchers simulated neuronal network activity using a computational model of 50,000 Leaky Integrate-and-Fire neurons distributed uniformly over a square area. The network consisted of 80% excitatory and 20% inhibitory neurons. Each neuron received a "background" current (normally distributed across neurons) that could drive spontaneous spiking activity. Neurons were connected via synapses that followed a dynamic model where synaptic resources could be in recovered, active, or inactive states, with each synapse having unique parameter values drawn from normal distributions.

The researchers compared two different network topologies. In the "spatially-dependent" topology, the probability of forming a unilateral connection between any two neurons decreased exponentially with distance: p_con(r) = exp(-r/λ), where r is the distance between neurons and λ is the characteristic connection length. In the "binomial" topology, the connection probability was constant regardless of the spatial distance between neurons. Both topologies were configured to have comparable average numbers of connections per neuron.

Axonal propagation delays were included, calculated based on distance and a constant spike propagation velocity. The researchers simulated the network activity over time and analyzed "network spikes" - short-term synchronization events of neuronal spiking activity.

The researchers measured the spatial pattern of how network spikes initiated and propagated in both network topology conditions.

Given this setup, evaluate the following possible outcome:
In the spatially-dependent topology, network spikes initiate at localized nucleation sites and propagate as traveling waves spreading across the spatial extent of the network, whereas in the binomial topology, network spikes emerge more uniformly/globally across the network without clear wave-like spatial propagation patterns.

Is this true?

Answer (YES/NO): YES